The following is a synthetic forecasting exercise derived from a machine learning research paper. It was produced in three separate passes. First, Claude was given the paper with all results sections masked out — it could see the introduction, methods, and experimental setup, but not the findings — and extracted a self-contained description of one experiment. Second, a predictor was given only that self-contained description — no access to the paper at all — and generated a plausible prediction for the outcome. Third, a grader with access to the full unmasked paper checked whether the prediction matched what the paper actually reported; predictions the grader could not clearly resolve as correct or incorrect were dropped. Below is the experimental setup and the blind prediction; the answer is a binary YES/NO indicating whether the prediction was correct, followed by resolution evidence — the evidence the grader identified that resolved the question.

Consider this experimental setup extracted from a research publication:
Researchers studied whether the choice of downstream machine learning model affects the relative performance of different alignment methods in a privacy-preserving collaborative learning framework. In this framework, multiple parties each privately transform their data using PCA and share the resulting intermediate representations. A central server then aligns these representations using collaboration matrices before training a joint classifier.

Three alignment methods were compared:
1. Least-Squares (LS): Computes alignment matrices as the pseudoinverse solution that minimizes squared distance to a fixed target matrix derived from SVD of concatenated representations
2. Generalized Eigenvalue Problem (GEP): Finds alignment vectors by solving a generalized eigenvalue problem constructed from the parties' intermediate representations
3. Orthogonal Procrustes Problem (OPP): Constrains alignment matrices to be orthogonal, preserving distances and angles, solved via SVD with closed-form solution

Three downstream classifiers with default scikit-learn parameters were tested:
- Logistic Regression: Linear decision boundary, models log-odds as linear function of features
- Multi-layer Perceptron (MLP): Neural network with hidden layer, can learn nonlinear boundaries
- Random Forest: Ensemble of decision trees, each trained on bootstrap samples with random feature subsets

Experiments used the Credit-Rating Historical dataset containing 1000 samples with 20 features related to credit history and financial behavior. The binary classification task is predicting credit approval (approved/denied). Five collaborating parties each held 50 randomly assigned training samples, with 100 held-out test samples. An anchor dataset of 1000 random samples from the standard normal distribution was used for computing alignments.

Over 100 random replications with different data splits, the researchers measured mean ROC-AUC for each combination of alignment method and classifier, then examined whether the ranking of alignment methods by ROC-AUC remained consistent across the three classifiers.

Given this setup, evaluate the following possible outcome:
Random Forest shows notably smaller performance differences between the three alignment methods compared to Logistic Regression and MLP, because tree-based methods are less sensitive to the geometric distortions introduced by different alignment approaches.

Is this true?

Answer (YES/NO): NO